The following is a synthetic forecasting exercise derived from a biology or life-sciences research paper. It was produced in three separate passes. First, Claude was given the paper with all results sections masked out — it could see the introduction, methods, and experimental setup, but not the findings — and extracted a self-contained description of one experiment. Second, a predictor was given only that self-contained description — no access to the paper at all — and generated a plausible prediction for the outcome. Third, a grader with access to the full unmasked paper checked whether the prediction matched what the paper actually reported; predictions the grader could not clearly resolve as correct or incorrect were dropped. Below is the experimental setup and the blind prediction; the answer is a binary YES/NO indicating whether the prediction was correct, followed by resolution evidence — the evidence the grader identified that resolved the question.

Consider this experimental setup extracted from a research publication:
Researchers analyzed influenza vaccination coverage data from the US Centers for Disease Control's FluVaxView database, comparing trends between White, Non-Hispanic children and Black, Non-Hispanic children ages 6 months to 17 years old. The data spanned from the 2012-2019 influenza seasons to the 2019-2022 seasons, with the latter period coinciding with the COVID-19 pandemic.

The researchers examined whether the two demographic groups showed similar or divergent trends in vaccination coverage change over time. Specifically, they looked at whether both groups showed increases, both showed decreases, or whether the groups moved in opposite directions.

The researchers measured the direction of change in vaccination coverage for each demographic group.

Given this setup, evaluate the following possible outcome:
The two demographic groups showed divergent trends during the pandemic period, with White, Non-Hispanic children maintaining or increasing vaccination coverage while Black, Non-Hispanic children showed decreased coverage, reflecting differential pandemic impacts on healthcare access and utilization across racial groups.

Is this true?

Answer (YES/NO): YES